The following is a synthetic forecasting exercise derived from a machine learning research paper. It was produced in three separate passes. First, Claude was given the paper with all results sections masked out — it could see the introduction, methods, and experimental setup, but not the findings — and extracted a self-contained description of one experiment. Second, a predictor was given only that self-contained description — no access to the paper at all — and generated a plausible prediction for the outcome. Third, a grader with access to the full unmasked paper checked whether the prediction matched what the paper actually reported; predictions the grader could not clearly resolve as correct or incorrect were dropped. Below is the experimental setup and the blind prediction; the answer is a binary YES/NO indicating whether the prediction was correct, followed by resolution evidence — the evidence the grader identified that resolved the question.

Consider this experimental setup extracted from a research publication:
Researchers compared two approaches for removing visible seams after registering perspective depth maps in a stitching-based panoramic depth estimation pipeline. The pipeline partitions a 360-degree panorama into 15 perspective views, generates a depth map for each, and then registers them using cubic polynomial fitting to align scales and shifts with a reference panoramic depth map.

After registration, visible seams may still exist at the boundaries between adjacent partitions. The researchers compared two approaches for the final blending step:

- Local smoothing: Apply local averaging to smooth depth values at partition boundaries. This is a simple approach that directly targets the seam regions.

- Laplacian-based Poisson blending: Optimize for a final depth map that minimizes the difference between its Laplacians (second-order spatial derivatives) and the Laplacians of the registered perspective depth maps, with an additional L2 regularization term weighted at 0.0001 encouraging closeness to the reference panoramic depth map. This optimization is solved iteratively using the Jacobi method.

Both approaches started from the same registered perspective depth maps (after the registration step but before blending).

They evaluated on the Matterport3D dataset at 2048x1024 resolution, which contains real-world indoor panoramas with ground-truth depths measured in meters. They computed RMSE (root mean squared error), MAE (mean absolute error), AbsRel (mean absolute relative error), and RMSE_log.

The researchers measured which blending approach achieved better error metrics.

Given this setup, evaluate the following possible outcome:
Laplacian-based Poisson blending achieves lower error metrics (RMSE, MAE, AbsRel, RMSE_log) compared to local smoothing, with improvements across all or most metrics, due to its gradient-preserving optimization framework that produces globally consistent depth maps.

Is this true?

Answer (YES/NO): YES